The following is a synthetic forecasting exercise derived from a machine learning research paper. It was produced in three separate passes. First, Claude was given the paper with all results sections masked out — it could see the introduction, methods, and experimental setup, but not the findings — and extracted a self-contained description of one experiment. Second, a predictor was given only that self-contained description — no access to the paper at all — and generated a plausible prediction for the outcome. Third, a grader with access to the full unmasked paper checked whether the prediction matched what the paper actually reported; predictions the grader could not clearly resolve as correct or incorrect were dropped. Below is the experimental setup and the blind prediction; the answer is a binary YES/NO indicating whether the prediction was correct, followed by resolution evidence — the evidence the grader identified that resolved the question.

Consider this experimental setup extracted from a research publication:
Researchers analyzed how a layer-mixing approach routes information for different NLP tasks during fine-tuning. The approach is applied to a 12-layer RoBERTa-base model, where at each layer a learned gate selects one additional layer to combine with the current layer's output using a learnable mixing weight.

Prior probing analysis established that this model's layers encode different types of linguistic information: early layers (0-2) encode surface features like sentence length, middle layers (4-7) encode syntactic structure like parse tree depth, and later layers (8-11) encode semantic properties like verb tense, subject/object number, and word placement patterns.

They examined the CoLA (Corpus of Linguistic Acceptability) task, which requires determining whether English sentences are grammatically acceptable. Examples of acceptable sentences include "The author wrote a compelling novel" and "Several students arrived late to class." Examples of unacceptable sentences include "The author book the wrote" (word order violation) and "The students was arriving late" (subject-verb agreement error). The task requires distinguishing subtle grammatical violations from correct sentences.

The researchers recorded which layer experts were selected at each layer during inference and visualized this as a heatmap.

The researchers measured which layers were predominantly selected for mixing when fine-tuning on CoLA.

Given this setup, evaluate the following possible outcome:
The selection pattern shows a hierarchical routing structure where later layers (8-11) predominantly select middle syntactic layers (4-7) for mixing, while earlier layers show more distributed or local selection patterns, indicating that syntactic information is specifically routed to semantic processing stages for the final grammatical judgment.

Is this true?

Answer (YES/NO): NO